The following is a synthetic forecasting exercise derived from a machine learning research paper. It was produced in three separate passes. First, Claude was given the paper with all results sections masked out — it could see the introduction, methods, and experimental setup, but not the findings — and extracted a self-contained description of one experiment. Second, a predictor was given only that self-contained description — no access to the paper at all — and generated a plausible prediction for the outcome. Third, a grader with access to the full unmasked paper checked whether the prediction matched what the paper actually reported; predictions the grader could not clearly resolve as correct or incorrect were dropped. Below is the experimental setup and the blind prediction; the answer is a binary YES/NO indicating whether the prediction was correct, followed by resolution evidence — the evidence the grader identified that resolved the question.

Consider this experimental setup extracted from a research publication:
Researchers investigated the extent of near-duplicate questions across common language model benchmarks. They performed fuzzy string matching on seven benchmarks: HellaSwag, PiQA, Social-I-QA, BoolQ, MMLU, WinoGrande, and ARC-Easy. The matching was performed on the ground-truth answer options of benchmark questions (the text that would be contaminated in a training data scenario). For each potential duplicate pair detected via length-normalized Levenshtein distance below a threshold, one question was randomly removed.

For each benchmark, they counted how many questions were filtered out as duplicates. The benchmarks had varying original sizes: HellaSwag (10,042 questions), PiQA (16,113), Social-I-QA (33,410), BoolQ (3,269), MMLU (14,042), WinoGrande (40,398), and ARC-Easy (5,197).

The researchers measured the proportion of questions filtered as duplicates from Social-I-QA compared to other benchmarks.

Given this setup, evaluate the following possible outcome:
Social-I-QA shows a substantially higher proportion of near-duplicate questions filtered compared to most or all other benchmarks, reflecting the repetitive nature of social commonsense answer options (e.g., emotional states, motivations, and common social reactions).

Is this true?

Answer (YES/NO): YES